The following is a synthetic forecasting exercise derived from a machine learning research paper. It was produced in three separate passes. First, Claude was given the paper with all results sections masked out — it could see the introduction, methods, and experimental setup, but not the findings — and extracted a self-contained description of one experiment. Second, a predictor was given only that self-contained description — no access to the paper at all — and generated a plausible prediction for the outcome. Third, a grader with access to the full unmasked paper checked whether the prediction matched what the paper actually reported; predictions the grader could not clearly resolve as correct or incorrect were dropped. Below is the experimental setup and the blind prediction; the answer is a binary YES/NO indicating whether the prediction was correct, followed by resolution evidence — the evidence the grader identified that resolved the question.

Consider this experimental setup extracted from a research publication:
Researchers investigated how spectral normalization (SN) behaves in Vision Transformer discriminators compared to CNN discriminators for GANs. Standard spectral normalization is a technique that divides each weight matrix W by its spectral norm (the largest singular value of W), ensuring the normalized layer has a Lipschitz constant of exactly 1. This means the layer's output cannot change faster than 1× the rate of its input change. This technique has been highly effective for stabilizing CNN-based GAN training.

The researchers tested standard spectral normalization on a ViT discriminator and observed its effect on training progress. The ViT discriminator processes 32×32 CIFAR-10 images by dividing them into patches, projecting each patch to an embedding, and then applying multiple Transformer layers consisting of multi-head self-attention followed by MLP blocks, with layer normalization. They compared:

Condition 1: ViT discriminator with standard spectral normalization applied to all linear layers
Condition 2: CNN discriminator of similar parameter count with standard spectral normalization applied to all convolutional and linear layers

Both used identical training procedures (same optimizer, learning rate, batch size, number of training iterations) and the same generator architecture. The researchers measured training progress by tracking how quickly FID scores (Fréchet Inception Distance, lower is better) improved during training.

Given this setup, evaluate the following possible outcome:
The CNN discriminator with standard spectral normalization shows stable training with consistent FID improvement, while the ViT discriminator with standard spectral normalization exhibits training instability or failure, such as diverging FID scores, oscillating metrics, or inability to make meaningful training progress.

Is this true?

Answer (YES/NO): YES